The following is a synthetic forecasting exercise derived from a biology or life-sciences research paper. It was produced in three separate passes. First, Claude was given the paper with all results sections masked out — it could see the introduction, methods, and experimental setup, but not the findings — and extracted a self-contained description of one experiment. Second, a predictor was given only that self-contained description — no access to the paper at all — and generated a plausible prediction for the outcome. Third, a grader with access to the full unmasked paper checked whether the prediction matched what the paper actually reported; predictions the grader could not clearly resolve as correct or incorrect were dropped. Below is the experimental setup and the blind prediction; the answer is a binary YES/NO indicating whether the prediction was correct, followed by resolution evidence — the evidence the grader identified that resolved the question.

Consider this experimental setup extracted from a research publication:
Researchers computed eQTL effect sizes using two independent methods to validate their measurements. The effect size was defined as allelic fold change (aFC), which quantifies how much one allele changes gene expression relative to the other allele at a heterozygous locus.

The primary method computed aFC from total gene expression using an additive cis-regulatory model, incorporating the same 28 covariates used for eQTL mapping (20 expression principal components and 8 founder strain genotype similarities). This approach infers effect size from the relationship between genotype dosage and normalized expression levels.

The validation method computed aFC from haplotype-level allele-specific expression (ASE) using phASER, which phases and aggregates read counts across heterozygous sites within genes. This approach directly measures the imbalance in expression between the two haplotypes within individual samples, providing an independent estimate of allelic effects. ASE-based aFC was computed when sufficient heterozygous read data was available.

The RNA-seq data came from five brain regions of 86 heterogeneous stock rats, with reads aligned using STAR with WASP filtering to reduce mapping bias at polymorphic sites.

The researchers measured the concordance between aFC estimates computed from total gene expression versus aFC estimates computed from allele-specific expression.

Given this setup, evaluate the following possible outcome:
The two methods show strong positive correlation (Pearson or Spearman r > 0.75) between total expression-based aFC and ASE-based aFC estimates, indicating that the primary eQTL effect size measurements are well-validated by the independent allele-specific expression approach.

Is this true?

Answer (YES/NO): NO